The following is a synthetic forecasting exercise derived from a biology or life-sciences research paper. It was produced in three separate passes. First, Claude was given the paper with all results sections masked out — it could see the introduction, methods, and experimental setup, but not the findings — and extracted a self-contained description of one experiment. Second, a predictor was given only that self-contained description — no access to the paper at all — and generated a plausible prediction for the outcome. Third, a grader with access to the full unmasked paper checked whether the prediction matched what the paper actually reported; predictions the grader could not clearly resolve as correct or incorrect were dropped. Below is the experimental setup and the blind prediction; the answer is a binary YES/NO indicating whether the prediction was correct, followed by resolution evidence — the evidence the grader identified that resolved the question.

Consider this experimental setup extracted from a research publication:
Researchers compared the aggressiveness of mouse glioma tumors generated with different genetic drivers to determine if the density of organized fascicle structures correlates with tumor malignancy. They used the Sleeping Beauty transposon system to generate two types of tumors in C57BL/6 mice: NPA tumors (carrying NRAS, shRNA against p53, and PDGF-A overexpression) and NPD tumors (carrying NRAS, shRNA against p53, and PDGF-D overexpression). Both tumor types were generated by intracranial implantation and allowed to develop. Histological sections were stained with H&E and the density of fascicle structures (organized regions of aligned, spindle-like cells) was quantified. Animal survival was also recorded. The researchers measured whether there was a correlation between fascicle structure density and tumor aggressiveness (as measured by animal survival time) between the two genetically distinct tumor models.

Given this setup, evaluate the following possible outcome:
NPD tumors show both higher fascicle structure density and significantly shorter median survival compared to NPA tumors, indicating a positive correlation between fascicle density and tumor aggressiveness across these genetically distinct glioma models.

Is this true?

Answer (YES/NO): NO